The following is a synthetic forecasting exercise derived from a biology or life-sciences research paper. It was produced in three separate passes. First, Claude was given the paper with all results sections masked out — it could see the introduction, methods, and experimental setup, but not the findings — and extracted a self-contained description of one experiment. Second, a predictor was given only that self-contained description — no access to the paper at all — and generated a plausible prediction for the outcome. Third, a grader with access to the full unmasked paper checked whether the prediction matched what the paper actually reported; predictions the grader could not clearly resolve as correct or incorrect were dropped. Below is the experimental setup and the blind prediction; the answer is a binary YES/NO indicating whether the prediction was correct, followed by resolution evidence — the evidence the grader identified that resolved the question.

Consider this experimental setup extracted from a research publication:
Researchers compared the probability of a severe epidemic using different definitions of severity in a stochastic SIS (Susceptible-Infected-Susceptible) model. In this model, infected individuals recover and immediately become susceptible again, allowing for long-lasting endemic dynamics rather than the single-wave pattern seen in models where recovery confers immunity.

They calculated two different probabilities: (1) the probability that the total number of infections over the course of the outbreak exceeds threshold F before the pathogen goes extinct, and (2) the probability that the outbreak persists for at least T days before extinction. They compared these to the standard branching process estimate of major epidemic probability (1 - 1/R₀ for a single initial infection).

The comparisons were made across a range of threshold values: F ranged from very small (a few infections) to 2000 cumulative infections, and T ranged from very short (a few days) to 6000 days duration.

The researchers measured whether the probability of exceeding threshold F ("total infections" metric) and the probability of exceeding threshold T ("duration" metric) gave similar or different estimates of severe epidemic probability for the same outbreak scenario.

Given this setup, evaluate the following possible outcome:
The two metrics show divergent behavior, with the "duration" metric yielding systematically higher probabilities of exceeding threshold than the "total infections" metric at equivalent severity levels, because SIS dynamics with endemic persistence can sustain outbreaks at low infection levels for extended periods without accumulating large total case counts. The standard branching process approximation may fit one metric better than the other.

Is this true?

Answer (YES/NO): NO